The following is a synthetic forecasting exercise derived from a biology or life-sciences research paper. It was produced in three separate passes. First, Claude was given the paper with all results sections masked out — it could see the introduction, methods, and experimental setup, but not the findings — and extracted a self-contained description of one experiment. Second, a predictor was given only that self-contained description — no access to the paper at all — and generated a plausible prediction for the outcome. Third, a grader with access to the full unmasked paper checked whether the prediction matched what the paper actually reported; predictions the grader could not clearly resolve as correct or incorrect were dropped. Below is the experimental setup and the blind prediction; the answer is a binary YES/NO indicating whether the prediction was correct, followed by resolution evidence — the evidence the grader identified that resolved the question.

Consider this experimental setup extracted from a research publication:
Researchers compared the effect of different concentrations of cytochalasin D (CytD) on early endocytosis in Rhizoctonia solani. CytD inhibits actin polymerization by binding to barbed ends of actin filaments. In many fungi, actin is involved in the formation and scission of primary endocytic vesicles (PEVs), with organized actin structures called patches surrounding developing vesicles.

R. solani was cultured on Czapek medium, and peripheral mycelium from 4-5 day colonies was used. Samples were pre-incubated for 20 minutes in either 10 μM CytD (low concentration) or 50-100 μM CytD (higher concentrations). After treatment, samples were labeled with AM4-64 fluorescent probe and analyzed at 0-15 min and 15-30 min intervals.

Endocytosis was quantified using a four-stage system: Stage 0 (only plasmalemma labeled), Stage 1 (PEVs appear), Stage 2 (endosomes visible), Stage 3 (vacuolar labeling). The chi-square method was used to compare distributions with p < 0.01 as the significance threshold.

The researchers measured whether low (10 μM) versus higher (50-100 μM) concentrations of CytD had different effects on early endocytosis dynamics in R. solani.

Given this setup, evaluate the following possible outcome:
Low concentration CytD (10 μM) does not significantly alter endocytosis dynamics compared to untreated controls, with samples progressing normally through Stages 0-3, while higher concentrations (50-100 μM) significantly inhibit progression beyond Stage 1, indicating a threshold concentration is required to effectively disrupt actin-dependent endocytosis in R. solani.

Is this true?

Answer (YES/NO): NO